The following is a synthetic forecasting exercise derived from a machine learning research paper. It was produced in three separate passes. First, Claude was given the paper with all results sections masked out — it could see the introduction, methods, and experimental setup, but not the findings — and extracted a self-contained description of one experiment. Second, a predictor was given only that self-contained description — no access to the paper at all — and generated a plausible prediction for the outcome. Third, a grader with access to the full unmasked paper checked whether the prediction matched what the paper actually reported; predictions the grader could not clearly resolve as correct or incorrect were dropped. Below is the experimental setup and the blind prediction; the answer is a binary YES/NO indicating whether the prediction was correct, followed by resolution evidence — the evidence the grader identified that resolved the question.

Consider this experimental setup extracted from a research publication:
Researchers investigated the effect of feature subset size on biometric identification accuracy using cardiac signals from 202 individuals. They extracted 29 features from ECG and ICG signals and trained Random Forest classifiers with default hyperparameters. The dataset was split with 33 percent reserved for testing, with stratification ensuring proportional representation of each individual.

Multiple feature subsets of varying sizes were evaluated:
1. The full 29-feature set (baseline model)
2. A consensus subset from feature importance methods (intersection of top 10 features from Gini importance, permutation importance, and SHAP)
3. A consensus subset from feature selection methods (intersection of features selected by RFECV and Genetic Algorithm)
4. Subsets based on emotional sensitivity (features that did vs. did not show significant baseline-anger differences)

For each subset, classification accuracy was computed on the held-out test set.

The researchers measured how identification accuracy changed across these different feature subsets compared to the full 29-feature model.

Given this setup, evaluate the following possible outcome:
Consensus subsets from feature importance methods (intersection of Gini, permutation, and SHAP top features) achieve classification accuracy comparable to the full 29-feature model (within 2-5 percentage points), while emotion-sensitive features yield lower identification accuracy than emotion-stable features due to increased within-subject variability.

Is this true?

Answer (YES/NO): YES